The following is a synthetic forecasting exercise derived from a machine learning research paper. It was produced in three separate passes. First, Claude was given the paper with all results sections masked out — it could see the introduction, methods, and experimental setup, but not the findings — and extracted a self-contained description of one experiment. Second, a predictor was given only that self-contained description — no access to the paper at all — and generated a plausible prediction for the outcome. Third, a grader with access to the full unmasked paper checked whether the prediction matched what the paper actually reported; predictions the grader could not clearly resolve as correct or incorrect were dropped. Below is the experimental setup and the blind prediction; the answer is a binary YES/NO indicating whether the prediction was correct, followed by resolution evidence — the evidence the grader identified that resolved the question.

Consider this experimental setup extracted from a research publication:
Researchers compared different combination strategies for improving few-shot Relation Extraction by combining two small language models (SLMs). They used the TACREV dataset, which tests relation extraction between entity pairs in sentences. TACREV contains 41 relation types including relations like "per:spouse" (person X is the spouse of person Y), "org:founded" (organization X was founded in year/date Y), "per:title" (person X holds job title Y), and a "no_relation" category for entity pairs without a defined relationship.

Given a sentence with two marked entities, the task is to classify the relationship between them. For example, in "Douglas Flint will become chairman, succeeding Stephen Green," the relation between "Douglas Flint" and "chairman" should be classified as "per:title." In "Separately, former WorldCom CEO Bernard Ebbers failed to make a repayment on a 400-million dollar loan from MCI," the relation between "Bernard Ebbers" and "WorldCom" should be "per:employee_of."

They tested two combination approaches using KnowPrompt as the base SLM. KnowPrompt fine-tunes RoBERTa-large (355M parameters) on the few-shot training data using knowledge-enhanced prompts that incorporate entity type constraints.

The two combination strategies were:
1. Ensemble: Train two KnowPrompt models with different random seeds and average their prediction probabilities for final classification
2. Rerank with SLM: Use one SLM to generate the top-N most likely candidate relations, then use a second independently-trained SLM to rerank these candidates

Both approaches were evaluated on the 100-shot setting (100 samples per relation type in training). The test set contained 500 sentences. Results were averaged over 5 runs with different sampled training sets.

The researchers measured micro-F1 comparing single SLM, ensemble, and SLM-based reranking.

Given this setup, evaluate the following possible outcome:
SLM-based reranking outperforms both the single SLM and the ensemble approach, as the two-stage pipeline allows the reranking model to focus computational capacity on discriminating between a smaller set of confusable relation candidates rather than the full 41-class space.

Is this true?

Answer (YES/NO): YES